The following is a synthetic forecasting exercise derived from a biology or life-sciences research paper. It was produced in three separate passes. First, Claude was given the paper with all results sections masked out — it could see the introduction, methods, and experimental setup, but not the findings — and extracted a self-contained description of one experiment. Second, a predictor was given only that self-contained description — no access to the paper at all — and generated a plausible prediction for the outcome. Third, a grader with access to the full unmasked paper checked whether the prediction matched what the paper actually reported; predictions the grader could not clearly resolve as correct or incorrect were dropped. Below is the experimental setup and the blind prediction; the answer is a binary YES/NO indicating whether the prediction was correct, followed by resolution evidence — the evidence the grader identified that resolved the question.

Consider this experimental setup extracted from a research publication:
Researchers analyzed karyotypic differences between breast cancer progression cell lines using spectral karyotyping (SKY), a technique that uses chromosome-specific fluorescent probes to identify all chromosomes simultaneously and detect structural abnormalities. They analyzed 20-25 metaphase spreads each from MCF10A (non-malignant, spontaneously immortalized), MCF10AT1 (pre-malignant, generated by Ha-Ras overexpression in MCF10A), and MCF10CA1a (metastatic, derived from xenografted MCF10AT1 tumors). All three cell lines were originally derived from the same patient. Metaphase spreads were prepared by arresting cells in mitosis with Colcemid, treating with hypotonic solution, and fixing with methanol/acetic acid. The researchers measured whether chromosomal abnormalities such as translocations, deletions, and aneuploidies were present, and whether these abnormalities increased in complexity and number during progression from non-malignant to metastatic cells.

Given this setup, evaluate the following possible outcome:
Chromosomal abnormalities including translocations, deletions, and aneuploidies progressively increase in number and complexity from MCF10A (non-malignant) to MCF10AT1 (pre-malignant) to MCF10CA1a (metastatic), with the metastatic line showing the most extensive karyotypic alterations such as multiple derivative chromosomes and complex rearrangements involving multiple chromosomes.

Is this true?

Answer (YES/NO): NO